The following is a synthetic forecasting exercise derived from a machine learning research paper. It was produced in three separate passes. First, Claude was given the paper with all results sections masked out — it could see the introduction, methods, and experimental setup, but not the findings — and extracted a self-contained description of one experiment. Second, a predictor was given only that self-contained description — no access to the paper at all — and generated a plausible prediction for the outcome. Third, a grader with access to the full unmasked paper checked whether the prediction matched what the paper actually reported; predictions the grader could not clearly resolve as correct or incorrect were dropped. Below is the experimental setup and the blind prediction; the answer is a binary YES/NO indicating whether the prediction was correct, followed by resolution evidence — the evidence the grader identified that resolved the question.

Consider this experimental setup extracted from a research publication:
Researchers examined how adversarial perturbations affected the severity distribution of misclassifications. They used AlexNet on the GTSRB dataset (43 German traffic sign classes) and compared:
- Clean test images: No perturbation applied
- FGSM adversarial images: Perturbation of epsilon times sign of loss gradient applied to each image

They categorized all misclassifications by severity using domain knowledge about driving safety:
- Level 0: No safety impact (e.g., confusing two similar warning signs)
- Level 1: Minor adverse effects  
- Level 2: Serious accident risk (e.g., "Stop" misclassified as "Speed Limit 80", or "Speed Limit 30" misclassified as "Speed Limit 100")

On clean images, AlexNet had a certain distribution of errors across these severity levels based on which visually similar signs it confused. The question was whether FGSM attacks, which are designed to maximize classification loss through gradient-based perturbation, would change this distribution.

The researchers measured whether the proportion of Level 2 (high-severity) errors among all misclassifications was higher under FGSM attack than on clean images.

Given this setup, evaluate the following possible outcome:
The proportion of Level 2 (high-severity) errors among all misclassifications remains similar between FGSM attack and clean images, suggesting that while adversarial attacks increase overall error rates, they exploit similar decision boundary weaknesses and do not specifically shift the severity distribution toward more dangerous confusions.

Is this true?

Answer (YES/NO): NO